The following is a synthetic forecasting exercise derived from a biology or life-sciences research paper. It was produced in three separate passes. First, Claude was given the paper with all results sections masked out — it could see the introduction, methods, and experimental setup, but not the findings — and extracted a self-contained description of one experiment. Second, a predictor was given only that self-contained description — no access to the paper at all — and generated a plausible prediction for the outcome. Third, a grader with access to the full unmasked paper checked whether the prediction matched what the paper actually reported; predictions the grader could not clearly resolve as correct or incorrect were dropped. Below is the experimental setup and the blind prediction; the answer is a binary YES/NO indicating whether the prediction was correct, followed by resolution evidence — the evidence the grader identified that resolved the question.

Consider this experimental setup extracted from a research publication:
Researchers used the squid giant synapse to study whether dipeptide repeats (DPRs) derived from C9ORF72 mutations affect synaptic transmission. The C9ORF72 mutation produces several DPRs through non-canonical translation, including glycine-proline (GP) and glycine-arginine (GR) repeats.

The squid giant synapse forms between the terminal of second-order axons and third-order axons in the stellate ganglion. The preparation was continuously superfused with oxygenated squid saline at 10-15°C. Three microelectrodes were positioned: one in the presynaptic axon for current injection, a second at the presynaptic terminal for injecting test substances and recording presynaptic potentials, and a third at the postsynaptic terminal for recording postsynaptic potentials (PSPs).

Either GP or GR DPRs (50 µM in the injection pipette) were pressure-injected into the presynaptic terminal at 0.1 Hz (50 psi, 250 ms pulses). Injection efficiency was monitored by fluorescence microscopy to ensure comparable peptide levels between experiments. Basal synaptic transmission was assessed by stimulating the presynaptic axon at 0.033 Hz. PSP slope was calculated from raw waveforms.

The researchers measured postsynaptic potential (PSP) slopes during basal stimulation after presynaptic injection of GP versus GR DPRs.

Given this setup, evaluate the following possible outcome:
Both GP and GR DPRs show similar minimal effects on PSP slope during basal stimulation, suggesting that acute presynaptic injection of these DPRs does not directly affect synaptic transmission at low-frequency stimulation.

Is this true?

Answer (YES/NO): NO